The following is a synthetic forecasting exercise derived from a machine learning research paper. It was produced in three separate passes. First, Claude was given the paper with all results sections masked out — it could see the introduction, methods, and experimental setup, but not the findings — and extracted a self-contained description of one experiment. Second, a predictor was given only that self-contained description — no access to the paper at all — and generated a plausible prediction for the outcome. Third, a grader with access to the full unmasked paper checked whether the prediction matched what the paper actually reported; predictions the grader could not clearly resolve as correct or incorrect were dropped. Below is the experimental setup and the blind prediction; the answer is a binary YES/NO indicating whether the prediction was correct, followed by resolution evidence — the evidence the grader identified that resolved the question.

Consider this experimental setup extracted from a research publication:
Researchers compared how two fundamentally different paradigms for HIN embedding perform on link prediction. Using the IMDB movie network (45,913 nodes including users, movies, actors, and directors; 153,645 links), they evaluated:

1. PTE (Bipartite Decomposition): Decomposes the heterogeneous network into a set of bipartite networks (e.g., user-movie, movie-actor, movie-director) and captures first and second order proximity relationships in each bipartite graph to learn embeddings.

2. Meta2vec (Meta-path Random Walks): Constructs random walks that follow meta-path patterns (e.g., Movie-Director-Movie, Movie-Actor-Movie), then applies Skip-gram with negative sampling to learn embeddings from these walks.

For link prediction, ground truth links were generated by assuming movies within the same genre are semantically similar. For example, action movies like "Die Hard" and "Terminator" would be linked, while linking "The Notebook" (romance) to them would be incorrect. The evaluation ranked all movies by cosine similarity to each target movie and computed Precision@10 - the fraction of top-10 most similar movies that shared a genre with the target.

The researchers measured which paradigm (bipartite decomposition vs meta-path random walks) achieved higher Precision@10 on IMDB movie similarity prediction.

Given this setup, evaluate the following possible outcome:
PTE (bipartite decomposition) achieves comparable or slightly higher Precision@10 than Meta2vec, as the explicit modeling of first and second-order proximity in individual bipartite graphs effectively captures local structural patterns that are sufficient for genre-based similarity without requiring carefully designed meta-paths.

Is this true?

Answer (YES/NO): NO